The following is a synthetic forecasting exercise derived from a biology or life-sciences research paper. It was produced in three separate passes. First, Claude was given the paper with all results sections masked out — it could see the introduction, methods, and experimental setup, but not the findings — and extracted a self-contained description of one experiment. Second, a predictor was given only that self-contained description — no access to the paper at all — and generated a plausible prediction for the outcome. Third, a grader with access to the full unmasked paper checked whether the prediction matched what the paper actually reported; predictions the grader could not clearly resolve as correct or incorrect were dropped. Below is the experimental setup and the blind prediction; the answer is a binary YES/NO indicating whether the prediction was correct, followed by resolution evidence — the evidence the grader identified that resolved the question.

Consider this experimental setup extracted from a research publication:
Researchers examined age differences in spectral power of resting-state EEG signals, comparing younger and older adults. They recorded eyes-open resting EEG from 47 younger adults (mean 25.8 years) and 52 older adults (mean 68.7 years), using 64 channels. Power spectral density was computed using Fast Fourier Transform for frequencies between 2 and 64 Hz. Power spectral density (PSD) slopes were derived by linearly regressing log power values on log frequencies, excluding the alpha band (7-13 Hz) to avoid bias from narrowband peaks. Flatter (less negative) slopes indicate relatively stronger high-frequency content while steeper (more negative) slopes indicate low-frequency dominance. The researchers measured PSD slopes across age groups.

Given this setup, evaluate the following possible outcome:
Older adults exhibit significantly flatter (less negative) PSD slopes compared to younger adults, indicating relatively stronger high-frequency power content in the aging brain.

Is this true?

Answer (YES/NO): YES